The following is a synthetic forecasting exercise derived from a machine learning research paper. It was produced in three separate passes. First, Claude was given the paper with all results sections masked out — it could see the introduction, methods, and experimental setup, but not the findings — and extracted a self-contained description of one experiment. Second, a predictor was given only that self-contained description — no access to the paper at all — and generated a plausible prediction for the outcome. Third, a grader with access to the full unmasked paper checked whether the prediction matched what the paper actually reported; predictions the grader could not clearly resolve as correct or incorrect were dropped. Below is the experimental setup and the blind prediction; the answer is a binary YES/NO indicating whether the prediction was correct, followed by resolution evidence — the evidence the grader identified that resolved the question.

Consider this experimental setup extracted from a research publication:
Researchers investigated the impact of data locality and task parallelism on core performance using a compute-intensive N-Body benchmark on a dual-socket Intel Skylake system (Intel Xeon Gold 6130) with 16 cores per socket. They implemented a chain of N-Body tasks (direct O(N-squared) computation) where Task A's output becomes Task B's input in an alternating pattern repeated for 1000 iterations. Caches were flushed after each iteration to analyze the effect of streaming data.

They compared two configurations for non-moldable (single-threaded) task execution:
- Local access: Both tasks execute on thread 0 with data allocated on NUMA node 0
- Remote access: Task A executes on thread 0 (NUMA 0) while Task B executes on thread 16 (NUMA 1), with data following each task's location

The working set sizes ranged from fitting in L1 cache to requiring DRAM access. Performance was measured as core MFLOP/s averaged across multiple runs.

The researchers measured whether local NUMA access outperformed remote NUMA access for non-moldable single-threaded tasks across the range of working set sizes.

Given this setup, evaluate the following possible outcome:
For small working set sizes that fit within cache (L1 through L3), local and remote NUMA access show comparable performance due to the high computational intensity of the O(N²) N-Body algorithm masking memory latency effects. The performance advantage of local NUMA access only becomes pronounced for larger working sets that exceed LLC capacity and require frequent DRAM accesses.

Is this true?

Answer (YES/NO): NO